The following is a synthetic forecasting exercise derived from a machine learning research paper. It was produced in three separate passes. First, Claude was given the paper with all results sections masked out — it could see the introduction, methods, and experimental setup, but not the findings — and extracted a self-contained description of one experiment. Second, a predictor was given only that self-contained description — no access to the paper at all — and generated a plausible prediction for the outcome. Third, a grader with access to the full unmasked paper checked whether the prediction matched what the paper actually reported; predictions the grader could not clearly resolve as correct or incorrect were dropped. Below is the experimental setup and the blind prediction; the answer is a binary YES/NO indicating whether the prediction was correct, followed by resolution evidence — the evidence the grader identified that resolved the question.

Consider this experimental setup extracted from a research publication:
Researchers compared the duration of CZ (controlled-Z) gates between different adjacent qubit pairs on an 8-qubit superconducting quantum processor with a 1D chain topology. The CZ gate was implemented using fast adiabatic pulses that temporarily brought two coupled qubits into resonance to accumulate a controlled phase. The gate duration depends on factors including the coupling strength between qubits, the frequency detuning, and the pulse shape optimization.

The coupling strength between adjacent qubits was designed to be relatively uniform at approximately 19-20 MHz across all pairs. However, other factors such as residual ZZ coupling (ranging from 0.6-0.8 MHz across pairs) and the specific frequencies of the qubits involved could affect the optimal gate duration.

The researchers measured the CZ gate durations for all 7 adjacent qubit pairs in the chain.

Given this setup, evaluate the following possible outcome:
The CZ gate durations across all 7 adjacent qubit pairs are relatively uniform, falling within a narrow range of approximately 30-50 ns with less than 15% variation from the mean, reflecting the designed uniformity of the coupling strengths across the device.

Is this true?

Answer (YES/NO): NO